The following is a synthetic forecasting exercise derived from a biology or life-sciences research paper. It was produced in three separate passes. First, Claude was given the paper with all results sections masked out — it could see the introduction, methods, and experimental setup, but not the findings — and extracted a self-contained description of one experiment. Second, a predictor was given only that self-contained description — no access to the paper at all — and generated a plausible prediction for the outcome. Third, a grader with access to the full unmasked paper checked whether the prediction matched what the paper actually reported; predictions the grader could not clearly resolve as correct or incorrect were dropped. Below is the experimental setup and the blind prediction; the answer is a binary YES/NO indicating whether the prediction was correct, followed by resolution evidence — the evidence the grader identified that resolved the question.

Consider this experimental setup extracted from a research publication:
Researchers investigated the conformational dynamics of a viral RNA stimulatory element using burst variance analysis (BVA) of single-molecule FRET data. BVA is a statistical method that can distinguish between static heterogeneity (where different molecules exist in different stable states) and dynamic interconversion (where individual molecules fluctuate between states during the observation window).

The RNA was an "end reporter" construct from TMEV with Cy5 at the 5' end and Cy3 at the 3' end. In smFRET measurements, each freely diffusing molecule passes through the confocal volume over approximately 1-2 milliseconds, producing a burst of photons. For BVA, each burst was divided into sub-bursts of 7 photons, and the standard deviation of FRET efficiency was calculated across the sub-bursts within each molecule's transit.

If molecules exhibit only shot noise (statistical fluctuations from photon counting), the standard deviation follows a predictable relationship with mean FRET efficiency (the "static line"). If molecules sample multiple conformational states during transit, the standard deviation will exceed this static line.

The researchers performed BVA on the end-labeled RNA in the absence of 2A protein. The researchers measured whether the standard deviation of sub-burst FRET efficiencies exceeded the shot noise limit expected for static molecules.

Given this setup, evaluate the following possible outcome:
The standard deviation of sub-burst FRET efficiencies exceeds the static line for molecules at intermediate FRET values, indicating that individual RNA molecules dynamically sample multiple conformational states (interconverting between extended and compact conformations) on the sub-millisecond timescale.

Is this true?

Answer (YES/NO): NO